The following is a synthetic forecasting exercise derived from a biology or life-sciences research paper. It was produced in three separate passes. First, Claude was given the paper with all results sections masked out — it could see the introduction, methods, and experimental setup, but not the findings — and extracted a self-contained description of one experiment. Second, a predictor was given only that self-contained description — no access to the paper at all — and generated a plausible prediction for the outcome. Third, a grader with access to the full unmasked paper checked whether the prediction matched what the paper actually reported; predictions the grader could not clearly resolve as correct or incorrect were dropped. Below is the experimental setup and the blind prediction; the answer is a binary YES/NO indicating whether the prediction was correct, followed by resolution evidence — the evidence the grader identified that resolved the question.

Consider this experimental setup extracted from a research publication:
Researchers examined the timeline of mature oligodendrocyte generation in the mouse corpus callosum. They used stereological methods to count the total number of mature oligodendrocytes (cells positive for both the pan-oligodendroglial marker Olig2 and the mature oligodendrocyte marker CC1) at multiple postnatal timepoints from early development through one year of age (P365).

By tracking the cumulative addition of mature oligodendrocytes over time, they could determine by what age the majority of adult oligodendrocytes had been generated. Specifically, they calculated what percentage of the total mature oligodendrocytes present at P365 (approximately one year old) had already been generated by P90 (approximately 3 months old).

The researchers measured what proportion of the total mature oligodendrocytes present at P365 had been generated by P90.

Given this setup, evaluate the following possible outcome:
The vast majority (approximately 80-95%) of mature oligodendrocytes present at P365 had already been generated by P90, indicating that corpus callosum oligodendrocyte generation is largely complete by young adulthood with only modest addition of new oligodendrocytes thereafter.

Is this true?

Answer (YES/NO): NO